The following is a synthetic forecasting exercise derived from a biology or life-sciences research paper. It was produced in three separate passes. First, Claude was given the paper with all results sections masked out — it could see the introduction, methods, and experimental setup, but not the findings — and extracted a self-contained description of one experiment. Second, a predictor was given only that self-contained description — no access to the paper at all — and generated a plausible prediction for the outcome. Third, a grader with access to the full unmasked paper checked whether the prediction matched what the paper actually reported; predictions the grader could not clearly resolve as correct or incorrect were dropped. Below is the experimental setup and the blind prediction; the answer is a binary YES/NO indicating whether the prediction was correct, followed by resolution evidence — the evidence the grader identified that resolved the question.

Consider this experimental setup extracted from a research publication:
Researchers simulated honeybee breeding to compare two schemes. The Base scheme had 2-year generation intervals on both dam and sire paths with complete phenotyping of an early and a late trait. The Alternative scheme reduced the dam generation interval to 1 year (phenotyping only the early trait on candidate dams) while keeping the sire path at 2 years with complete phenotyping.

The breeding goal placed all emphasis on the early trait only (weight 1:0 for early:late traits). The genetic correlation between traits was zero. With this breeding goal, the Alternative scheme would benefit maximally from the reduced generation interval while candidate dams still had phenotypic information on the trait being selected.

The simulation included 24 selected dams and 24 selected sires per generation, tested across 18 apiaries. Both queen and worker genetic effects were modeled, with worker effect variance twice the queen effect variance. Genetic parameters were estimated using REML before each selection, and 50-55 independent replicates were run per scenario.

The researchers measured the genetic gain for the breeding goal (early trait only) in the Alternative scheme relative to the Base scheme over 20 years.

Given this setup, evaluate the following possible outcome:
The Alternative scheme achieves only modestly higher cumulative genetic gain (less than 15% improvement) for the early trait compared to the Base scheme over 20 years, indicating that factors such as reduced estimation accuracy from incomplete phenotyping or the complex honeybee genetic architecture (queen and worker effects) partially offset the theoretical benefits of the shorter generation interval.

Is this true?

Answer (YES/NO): NO